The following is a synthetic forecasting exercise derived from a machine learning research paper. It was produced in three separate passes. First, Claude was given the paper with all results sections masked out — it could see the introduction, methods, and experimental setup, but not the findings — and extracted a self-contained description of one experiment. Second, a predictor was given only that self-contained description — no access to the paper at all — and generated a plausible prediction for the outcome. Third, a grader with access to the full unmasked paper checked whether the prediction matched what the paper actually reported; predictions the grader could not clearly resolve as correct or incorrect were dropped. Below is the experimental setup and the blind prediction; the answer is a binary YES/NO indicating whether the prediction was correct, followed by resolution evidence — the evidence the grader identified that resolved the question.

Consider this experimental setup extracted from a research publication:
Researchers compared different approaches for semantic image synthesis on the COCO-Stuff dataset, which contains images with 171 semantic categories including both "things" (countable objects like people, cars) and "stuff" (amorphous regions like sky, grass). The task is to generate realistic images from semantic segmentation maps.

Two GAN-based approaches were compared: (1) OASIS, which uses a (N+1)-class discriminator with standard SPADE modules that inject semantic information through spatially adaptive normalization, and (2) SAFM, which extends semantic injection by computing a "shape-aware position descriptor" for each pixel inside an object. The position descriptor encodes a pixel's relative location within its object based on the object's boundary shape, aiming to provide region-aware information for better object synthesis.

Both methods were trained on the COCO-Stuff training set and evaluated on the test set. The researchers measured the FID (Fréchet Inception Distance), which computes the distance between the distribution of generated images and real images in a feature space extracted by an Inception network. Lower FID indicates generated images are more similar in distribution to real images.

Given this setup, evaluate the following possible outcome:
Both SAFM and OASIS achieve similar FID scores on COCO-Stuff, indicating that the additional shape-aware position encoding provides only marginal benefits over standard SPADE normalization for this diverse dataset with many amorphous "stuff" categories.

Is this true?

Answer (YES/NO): NO